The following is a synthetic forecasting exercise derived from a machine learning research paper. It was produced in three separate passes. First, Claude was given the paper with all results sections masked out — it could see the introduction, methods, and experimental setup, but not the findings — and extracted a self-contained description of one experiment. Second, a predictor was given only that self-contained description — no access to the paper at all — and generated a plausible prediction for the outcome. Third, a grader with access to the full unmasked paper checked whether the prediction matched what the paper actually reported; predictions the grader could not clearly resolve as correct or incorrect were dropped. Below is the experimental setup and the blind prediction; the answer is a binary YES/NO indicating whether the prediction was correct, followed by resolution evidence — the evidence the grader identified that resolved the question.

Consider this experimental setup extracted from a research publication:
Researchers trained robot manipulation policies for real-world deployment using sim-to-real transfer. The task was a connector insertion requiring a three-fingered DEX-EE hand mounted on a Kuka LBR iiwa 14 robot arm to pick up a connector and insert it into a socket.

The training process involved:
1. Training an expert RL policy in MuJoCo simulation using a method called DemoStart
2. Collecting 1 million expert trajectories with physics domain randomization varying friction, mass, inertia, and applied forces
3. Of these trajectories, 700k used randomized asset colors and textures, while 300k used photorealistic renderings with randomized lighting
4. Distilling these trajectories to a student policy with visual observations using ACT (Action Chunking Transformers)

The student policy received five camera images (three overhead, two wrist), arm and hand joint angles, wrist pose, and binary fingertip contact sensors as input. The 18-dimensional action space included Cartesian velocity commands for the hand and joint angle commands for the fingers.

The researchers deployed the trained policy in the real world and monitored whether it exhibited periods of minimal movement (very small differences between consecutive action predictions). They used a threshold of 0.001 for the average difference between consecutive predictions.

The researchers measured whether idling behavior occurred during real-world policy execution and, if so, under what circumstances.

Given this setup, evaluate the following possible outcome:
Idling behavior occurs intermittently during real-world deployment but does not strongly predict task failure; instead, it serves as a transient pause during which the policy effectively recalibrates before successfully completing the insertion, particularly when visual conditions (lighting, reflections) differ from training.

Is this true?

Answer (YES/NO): NO